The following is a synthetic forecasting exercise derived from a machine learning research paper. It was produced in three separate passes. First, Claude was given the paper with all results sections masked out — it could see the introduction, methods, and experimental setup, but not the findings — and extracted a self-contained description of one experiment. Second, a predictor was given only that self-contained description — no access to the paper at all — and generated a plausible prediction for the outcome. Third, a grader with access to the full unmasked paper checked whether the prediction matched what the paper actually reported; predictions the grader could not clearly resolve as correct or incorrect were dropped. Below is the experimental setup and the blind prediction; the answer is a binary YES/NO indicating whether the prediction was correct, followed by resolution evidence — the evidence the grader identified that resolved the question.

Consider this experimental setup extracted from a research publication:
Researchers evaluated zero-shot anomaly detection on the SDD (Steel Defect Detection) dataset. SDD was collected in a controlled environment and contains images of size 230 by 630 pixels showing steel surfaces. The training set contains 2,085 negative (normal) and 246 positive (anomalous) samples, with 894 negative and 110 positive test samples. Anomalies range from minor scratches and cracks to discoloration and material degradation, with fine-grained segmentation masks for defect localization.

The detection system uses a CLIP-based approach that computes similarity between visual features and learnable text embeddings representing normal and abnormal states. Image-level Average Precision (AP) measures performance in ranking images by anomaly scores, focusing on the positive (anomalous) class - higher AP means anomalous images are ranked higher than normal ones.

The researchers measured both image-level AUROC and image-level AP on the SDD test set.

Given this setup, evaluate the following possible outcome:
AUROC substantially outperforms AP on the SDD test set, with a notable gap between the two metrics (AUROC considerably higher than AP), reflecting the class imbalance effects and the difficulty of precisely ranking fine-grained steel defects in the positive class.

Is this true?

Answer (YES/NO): YES